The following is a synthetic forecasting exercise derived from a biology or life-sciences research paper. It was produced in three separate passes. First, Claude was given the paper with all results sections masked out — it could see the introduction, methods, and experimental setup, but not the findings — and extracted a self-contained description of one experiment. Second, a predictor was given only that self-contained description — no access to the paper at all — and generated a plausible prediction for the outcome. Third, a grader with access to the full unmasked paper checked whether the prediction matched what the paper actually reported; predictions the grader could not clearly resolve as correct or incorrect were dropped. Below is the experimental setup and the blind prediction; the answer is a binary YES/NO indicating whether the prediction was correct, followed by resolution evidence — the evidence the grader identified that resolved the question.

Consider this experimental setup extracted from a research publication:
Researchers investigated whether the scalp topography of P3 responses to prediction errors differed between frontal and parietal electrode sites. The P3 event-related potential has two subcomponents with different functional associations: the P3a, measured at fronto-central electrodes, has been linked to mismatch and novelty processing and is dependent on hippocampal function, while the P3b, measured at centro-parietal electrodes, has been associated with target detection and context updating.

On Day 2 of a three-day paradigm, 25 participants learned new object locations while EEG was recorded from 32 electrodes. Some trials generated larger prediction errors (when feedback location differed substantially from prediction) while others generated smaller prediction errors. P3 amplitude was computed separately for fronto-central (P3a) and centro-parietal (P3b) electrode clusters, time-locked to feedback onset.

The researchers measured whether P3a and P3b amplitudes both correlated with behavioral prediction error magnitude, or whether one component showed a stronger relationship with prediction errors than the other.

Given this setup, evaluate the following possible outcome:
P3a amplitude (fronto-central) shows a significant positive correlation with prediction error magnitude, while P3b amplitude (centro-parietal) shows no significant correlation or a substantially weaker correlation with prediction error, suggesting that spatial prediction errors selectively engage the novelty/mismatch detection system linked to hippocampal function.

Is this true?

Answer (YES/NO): YES